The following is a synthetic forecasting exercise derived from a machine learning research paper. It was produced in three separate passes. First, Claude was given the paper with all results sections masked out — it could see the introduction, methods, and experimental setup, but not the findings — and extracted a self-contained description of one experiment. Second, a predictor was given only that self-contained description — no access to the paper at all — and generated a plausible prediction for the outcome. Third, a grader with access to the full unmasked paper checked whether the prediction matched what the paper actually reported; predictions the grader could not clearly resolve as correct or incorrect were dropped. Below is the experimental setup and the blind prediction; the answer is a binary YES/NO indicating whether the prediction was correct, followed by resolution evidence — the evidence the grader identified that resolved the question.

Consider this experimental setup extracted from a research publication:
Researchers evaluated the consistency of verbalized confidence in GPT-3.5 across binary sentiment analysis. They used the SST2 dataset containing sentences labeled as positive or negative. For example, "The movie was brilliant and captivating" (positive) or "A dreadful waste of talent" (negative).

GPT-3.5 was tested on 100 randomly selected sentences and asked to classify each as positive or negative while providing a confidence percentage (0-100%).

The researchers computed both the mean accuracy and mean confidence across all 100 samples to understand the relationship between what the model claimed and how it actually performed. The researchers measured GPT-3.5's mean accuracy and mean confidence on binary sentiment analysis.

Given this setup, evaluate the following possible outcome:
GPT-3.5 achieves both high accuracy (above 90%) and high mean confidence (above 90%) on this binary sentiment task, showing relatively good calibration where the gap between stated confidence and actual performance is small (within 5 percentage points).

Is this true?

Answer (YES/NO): NO